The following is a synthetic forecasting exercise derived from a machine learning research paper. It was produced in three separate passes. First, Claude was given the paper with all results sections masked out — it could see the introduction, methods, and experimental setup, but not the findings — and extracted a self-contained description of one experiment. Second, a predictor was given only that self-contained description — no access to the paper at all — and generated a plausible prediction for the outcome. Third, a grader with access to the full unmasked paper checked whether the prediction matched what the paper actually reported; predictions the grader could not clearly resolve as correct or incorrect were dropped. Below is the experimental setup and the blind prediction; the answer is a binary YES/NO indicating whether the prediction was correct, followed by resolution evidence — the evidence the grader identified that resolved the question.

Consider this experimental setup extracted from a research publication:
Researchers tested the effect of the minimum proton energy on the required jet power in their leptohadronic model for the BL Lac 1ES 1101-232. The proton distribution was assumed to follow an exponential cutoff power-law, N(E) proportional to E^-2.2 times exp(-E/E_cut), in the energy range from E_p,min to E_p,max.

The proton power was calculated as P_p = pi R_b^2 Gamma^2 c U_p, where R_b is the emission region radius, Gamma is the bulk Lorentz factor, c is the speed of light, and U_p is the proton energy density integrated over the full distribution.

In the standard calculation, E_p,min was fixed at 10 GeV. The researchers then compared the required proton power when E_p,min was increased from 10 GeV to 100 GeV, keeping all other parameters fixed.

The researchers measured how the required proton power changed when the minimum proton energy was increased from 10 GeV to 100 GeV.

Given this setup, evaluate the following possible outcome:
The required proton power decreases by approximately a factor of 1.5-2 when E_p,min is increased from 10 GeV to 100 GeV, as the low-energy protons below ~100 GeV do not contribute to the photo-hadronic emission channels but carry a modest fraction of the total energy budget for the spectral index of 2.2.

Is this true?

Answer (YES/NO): YES